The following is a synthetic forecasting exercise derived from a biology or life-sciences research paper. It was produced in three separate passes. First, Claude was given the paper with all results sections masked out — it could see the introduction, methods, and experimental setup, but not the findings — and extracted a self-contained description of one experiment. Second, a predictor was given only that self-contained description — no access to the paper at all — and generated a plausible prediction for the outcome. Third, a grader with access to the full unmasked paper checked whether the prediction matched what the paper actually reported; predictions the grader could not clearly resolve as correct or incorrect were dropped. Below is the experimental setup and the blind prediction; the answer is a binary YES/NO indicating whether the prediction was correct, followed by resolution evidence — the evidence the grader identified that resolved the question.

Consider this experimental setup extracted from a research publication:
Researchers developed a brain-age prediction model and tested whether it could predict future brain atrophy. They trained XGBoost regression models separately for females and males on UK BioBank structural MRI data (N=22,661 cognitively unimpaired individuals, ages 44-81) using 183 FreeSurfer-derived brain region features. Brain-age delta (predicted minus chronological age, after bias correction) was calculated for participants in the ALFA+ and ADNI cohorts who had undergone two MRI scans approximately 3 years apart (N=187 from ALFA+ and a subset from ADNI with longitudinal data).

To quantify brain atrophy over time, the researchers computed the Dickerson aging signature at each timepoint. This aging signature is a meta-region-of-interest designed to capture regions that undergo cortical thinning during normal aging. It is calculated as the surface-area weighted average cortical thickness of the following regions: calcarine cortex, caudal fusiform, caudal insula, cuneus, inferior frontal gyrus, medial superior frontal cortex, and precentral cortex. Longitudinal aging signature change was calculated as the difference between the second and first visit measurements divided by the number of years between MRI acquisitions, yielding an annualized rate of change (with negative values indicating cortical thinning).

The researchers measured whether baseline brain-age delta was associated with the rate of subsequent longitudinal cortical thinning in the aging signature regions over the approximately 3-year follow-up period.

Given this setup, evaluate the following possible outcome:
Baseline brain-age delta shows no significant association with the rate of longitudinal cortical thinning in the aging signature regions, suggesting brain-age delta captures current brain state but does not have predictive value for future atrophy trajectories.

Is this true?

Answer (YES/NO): YES